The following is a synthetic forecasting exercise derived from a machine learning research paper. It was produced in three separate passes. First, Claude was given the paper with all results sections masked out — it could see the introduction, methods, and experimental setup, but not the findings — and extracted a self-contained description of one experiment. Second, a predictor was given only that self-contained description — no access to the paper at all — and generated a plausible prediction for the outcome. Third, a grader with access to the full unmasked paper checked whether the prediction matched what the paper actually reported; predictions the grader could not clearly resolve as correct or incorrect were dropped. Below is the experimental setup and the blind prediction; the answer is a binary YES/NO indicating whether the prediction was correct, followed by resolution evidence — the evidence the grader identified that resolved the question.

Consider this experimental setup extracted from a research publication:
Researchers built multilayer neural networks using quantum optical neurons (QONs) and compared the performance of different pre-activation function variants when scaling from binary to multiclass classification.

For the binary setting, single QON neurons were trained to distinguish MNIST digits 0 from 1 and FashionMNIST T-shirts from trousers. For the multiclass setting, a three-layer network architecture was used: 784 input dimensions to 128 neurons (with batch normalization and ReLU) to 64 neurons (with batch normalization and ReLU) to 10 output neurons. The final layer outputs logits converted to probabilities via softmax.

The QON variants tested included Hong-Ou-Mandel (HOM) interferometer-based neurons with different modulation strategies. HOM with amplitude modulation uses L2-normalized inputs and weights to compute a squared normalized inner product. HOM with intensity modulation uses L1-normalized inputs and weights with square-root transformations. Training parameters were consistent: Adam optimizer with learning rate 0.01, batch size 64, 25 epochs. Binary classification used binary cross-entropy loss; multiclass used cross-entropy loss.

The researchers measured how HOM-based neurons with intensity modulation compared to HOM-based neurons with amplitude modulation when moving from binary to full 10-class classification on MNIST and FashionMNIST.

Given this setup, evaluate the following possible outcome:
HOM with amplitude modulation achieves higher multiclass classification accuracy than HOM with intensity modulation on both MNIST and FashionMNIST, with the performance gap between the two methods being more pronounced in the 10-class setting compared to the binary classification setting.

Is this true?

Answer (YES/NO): YES